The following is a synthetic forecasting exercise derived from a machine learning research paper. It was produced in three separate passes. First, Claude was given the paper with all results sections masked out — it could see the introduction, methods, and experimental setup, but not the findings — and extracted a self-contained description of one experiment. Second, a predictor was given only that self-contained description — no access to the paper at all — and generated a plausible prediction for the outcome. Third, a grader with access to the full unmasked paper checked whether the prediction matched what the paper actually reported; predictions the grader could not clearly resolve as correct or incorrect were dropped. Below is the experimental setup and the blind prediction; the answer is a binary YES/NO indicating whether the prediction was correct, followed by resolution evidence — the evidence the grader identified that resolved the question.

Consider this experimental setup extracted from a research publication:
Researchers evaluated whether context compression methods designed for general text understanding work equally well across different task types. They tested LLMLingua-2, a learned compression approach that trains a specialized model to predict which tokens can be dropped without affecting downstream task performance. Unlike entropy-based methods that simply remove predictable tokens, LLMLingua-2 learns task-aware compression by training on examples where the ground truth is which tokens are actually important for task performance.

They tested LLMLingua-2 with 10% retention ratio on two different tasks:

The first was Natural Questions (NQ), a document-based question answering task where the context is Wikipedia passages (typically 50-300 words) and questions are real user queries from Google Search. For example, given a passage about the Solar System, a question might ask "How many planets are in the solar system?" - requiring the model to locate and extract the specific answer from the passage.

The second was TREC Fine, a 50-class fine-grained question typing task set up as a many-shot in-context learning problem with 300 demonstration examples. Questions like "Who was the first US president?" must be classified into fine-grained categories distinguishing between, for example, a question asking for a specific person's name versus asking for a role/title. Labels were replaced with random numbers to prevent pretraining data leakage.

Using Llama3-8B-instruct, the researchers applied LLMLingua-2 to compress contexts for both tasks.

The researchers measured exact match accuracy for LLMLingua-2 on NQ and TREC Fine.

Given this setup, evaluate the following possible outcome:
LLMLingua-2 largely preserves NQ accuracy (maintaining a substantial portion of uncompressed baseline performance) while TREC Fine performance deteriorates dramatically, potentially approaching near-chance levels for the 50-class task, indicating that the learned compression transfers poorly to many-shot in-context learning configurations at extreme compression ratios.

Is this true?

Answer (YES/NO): NO